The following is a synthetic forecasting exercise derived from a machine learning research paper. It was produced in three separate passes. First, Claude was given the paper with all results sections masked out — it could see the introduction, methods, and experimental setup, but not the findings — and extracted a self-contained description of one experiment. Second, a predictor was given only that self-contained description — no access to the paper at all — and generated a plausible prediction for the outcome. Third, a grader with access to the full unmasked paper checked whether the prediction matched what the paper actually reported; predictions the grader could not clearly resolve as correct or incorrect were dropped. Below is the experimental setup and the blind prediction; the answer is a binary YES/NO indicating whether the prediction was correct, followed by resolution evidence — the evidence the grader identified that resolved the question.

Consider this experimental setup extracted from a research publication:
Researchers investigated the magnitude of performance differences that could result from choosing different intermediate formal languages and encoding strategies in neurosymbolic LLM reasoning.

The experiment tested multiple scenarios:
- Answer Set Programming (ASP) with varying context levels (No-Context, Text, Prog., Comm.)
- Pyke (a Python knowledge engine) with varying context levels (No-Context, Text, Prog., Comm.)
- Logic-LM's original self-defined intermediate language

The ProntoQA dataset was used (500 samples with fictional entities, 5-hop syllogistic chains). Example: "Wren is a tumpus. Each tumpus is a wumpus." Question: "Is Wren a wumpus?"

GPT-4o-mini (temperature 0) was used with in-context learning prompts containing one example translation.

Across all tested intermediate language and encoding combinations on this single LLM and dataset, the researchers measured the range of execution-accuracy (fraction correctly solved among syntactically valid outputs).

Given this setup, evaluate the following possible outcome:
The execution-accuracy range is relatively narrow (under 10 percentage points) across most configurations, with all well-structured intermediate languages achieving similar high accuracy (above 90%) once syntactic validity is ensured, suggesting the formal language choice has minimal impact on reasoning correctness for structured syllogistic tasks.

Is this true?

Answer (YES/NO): NO